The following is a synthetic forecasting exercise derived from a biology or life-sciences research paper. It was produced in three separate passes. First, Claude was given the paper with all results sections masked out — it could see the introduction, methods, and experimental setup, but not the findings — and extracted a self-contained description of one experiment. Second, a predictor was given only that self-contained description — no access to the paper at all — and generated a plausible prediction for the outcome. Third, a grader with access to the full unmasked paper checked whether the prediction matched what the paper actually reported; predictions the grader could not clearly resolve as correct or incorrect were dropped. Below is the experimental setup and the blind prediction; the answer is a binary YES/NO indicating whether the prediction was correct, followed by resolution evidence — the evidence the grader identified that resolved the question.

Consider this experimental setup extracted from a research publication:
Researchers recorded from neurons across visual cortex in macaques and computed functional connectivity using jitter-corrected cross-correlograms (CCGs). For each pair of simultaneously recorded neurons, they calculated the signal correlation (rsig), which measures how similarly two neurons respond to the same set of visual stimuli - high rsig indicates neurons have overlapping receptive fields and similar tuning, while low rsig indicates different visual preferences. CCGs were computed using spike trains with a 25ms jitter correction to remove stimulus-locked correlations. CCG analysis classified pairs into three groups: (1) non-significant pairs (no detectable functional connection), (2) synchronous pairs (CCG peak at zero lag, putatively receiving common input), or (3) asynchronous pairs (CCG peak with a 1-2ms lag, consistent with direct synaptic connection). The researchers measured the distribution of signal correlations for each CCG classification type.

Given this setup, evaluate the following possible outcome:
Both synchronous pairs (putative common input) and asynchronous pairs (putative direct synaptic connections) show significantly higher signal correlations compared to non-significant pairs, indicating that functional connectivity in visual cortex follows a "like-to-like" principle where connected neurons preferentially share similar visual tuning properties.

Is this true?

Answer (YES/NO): YES